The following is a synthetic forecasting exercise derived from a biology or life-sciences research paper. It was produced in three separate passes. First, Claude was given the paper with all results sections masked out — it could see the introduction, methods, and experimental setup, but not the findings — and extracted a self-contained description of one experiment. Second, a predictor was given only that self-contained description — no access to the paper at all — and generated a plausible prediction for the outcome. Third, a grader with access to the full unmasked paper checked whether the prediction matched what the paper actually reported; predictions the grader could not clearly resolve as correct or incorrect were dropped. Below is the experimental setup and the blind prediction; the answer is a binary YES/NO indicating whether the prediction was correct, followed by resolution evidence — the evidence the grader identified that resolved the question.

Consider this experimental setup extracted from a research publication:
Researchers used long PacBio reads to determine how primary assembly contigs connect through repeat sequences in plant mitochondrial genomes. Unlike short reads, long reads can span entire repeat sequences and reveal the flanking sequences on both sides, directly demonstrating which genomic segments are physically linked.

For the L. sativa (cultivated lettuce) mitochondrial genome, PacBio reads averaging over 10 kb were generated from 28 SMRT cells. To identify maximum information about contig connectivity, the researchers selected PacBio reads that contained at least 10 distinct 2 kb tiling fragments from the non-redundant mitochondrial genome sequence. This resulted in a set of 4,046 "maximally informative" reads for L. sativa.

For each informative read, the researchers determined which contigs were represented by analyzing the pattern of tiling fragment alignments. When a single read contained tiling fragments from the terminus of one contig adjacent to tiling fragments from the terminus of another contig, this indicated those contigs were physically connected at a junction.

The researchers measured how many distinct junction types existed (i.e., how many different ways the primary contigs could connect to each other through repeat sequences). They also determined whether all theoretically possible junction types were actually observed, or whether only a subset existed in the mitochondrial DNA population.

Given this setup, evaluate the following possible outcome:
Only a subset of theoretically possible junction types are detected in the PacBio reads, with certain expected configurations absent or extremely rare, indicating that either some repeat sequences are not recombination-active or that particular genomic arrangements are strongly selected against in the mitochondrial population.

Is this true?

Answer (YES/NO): NO